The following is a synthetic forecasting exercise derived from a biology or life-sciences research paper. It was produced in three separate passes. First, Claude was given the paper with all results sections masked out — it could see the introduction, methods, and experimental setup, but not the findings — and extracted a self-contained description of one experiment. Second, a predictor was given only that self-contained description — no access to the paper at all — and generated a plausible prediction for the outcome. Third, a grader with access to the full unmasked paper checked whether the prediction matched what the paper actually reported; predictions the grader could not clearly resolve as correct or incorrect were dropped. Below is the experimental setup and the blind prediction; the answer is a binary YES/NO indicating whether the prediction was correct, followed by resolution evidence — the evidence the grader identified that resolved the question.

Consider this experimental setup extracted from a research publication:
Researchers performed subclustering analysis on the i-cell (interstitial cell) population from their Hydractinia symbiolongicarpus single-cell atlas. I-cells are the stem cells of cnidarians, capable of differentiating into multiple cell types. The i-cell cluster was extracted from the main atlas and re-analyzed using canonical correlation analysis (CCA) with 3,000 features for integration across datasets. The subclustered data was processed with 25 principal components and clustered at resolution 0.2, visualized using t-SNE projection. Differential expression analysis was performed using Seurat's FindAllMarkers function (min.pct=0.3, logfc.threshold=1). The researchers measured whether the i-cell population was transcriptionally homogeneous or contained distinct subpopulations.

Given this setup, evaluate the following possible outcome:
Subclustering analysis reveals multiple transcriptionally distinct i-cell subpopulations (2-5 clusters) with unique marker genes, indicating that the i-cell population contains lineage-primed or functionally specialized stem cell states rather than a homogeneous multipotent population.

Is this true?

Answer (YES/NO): YES